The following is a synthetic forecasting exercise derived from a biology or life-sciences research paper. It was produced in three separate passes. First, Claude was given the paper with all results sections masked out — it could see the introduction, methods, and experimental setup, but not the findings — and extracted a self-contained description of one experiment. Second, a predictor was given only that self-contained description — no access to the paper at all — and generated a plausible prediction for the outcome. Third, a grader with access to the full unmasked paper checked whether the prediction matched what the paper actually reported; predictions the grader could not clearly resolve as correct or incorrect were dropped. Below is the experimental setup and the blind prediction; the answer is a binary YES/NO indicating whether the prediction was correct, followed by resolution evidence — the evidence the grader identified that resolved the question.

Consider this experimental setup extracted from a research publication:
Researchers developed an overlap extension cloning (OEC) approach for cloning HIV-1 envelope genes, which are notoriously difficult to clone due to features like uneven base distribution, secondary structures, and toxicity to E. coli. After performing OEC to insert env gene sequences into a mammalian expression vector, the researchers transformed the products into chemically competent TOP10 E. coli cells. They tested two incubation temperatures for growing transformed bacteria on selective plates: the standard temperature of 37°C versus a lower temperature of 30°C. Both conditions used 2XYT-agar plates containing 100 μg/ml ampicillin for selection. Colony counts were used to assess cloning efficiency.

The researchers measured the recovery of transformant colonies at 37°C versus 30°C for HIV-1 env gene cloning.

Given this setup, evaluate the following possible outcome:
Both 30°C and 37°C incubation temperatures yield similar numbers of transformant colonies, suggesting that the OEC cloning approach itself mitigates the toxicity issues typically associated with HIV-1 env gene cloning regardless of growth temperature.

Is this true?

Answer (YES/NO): NO